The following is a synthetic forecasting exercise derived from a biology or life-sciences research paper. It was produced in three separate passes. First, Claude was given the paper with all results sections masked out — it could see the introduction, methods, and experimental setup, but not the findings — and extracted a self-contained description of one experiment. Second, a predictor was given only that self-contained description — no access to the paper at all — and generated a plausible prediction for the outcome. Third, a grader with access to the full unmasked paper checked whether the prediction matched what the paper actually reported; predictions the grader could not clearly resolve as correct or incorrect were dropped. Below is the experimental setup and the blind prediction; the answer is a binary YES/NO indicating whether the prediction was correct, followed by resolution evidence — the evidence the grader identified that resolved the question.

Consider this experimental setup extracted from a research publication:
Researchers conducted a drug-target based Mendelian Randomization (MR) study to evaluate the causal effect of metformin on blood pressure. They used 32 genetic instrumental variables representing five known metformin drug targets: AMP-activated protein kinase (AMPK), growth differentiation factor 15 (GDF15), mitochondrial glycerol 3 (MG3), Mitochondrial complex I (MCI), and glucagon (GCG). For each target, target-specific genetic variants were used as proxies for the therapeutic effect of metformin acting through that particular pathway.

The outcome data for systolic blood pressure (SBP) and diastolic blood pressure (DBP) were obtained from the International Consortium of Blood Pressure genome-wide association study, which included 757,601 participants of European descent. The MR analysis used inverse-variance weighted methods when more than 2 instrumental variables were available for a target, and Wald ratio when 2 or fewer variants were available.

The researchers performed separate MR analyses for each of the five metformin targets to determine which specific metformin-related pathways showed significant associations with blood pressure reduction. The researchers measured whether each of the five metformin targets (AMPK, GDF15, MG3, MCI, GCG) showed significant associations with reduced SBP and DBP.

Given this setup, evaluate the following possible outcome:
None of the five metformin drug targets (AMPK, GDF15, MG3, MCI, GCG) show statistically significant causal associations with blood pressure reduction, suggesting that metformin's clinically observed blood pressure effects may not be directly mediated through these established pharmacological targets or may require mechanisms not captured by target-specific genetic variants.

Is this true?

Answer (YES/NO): NO